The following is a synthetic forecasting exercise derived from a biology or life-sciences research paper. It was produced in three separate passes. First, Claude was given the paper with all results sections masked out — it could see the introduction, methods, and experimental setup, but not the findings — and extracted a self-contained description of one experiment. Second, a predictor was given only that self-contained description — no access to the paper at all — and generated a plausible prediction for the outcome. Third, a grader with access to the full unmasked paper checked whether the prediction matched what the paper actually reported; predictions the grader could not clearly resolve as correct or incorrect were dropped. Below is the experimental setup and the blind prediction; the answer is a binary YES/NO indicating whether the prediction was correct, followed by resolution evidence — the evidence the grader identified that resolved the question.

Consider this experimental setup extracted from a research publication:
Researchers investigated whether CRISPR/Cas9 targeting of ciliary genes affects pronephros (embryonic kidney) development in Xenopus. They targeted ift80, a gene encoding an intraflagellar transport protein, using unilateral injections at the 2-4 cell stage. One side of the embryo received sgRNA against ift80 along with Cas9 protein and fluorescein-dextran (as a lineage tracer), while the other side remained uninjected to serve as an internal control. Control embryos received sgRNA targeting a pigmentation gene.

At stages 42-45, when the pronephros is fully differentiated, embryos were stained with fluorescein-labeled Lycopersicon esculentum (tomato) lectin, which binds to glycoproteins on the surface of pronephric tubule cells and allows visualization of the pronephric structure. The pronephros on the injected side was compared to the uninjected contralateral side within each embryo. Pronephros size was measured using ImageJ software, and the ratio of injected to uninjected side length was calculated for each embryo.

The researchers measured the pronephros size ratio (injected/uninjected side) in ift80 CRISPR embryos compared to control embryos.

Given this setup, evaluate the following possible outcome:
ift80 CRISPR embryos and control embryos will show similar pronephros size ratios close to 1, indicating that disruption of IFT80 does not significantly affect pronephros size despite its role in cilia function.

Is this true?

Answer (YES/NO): YES